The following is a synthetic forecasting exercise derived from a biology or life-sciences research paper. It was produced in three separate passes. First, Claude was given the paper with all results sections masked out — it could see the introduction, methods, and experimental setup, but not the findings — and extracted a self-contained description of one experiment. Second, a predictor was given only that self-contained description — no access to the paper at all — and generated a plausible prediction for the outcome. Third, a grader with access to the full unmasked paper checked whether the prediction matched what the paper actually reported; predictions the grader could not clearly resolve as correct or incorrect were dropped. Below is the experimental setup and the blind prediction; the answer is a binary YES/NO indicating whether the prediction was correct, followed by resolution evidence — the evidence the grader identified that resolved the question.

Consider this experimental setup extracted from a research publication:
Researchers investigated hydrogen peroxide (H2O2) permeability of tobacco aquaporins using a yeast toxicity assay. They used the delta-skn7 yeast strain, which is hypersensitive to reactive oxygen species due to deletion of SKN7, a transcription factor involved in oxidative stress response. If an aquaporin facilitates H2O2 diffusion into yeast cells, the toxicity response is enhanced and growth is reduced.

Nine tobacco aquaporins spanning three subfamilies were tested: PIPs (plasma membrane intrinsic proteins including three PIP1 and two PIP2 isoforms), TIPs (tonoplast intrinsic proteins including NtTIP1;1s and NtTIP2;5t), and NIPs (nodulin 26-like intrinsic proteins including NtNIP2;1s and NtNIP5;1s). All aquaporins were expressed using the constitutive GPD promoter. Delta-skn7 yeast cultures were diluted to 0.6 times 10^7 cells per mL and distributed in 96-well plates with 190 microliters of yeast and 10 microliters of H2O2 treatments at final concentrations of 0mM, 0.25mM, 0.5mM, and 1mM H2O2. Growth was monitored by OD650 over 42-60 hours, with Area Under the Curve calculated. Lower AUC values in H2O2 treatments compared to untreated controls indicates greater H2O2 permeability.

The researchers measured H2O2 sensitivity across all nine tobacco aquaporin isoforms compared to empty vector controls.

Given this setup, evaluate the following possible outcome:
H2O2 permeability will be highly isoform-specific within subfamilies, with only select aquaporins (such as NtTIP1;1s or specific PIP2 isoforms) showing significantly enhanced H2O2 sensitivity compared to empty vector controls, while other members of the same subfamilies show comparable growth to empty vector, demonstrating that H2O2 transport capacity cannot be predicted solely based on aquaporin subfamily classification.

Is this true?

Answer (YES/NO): YES